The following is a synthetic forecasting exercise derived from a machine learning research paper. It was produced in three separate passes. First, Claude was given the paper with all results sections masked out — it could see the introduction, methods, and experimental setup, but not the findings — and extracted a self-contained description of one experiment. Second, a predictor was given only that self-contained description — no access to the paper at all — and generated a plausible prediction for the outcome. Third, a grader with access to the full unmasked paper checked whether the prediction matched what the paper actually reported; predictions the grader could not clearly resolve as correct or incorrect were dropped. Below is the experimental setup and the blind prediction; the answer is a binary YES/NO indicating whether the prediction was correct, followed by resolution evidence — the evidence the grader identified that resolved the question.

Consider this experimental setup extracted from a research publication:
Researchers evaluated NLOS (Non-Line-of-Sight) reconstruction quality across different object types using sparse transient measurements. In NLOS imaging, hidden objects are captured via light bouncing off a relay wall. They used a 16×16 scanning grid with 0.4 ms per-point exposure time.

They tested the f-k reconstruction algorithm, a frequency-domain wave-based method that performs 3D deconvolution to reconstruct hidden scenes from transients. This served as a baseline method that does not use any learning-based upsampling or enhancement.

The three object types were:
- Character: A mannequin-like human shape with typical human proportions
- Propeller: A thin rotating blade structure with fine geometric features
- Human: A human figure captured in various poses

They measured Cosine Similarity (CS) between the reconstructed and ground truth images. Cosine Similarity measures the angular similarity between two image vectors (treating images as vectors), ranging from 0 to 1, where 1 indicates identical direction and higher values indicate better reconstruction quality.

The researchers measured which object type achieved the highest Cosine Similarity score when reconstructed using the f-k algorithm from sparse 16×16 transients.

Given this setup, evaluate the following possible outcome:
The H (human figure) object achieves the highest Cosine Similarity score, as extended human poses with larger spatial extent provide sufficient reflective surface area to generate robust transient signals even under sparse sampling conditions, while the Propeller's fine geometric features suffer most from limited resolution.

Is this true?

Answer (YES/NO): NO